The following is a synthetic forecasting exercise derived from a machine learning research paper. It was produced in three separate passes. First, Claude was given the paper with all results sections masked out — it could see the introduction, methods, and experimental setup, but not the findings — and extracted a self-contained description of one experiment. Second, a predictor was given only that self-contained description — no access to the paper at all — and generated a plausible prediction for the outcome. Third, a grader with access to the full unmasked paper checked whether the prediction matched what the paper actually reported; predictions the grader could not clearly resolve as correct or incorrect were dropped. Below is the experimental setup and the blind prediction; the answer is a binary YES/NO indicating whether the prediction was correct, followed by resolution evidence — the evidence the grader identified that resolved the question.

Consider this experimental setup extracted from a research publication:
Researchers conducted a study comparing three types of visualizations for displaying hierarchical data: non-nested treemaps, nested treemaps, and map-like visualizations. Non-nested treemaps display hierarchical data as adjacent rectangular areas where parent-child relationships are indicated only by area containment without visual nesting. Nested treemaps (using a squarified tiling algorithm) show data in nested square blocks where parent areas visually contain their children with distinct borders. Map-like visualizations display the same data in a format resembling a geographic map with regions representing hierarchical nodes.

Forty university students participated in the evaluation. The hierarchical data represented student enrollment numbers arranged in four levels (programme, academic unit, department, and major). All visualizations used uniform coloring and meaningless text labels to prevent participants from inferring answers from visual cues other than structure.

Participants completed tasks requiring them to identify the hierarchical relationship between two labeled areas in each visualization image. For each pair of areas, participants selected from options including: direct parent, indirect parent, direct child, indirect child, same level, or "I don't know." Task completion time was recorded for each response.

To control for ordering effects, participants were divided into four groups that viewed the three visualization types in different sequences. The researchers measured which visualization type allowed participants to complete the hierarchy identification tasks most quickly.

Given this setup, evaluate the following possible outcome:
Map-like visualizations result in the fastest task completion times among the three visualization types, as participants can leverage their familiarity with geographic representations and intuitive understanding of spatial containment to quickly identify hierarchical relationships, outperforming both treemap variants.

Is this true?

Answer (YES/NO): NO